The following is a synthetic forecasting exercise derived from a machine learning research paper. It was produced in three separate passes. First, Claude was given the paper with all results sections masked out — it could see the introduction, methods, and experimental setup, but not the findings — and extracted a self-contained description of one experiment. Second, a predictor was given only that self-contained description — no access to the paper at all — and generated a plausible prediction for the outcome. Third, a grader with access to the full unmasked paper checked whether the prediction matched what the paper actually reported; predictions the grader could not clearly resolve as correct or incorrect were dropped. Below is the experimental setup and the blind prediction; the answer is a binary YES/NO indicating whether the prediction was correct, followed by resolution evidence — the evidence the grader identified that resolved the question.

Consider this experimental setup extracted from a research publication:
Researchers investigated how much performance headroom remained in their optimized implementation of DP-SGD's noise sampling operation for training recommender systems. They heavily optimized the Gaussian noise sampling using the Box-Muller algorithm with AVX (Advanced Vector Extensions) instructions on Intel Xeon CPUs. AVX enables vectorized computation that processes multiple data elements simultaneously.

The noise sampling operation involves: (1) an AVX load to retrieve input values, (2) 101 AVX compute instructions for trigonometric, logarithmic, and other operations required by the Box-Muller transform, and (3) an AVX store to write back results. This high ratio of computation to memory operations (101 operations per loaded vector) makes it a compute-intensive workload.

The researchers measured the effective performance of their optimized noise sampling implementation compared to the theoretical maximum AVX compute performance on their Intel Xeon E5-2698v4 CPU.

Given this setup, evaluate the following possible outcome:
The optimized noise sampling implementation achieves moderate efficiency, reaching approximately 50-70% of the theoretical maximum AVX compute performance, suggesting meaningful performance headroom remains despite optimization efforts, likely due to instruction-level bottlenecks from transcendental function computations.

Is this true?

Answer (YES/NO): NO